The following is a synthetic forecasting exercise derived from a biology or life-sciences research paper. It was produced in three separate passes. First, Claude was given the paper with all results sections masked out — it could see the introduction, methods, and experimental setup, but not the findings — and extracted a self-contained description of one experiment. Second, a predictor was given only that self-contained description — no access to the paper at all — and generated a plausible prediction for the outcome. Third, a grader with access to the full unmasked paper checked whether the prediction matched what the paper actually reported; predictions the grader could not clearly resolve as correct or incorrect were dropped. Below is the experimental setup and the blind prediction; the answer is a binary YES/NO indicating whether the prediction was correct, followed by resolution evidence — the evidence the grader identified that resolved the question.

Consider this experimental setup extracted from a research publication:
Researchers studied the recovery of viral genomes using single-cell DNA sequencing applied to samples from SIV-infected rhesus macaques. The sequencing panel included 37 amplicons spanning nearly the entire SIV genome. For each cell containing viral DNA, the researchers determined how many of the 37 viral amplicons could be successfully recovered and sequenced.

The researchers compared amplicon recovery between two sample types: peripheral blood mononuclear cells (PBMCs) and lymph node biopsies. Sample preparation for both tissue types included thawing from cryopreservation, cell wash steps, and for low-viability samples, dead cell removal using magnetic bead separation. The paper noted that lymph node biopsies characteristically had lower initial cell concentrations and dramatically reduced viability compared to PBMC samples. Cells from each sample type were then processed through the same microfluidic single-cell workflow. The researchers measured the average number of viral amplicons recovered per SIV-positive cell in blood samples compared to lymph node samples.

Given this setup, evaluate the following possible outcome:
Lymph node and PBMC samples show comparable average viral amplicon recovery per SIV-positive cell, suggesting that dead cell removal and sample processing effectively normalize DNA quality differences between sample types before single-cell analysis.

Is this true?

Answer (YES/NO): YES